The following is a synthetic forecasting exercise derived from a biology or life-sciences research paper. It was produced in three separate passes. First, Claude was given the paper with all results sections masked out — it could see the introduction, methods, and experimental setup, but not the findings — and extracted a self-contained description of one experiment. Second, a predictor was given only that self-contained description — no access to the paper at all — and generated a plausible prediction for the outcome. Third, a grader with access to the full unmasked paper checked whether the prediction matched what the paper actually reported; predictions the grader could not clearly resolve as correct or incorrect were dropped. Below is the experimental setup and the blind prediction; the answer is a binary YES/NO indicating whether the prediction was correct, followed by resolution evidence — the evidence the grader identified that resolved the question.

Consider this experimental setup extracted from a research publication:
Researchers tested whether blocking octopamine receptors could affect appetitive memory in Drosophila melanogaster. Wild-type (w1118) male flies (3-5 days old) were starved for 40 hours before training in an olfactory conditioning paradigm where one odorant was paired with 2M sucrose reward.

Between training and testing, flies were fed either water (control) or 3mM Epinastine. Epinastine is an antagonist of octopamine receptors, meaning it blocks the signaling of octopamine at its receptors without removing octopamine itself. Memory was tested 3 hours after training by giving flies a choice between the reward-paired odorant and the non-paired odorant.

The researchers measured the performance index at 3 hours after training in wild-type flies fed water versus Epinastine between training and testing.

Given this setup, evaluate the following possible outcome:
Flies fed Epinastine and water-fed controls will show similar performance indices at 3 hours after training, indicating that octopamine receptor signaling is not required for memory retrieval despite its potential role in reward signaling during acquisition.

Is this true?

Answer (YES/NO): NO